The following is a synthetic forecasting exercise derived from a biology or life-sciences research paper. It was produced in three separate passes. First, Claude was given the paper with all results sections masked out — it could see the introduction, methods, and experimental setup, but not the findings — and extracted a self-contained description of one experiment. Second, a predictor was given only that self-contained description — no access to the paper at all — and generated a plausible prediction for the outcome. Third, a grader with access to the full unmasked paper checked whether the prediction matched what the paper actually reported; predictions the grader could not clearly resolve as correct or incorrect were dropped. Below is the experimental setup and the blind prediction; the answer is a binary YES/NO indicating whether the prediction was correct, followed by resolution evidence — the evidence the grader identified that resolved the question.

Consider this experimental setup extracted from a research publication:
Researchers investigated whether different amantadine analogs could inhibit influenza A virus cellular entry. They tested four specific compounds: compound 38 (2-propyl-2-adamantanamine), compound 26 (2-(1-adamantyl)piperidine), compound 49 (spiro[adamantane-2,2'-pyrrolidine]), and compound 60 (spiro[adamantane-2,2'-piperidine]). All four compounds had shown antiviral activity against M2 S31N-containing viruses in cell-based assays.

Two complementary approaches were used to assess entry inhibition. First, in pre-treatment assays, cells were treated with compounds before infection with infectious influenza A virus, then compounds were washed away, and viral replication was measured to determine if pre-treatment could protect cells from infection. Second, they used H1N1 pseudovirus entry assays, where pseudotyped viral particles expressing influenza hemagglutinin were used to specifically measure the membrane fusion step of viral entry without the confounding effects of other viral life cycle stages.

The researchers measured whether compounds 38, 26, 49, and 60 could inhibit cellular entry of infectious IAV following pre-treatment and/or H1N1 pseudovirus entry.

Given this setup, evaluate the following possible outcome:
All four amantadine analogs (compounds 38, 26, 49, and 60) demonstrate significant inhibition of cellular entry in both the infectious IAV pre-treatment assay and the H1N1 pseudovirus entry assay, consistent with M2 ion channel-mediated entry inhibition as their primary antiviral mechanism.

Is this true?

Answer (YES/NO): NO